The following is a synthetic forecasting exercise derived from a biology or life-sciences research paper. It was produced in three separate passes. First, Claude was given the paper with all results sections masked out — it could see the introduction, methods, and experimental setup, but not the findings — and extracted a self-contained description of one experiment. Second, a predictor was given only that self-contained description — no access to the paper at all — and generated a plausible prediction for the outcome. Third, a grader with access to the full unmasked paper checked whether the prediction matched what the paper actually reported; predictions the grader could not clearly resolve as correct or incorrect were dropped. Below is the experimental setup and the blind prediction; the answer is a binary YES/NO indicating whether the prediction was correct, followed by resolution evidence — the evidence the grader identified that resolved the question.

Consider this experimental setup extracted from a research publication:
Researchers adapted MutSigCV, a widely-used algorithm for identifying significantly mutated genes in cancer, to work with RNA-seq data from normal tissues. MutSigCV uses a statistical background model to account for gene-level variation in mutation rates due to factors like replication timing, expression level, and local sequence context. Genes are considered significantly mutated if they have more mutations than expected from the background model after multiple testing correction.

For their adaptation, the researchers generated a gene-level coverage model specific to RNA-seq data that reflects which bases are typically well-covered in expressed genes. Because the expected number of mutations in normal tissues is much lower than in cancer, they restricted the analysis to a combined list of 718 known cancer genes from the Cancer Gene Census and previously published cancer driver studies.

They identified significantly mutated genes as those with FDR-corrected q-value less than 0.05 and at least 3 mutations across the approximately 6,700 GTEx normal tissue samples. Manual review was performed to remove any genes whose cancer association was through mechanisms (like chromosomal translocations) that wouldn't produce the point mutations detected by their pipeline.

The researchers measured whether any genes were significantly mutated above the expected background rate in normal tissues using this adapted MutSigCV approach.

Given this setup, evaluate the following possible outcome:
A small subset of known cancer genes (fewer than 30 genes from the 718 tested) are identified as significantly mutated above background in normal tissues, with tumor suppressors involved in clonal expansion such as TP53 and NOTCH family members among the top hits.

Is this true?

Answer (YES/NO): YES